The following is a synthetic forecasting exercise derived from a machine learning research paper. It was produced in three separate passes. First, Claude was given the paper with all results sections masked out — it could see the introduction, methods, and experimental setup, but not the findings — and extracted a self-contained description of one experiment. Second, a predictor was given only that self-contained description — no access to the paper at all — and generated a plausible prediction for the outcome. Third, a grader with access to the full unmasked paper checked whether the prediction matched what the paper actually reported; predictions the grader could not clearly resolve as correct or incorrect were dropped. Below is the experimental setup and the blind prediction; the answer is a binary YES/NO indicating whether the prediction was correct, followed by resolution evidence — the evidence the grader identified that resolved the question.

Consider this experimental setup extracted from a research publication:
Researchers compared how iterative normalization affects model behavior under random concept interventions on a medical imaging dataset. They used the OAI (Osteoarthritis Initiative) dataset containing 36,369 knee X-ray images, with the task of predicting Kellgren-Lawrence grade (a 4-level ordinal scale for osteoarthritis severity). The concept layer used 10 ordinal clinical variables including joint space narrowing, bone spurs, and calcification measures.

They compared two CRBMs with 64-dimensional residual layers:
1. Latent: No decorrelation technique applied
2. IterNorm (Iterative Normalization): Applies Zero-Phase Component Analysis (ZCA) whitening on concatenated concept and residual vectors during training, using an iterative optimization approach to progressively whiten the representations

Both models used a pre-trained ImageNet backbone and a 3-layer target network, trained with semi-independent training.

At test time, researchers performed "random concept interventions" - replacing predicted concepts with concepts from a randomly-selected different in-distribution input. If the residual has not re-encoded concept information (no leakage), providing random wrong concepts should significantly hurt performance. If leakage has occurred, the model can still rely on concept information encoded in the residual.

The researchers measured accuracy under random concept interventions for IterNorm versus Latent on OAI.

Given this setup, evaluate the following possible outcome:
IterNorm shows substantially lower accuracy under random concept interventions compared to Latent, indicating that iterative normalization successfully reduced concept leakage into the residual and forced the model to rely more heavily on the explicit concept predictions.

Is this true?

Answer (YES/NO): YES